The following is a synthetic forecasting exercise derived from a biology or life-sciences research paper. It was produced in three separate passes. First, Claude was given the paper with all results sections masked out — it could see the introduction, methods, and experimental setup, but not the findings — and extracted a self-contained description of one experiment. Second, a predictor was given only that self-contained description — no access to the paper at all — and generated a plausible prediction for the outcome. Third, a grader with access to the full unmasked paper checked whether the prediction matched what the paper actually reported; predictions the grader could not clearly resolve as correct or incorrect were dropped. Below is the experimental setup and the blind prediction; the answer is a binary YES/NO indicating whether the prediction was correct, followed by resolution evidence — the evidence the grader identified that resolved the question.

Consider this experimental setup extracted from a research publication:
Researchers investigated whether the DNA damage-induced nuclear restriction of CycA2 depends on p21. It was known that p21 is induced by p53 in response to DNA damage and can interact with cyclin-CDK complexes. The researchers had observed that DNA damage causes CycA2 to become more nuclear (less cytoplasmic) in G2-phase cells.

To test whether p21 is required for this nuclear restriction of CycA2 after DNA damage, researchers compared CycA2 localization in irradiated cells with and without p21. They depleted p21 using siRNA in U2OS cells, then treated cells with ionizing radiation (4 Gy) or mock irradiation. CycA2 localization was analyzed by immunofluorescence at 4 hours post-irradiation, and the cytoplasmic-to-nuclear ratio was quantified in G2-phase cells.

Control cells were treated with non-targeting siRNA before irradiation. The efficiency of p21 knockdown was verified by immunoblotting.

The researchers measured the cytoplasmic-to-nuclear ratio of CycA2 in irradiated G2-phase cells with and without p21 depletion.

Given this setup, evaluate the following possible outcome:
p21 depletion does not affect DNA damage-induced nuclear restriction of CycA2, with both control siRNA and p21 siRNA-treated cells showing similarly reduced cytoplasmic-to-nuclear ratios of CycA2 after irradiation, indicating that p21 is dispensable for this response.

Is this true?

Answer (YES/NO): NO